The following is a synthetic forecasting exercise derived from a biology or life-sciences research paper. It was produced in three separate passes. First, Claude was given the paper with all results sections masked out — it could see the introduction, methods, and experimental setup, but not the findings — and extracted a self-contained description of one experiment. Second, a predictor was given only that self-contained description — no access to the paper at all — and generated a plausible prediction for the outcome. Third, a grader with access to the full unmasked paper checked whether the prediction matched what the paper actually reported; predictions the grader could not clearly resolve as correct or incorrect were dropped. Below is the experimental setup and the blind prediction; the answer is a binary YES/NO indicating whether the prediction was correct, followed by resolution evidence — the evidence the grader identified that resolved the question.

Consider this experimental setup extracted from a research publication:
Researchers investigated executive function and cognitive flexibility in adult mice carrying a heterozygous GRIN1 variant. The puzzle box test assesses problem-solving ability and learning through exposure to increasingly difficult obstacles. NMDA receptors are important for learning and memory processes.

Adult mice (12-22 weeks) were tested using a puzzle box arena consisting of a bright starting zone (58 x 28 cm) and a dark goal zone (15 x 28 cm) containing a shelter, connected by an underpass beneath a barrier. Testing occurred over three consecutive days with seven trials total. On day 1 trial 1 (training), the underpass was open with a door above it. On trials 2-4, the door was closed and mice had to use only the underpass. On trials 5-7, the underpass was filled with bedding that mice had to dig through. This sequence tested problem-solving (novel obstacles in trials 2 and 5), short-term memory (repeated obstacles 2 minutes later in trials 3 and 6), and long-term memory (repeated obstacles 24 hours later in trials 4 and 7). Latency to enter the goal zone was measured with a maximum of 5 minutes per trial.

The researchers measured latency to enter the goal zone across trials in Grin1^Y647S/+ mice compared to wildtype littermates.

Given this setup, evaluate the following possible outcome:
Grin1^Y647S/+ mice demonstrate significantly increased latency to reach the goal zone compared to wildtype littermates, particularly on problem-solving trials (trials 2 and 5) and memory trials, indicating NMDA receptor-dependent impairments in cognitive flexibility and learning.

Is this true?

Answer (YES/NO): NO